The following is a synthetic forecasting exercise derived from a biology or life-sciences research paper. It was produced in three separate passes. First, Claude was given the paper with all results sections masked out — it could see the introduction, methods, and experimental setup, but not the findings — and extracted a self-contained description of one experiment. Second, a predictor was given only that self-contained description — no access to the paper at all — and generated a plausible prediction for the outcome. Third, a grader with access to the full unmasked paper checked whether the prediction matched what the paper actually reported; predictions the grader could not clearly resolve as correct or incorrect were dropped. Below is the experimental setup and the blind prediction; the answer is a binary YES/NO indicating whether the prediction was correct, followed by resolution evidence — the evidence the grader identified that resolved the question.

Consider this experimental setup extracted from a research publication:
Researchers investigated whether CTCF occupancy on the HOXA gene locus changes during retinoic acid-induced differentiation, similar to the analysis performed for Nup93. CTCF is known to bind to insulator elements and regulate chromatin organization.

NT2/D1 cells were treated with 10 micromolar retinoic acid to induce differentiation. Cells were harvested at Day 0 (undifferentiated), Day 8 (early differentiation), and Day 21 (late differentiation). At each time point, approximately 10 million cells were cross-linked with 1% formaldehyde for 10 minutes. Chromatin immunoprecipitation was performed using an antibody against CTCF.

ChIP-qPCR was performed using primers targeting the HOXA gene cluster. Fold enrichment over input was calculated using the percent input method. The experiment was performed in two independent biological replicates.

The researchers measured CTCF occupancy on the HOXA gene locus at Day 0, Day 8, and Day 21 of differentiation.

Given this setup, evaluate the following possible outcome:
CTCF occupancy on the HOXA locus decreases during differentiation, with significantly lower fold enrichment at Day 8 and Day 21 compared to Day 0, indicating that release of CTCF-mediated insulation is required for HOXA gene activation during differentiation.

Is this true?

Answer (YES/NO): NO